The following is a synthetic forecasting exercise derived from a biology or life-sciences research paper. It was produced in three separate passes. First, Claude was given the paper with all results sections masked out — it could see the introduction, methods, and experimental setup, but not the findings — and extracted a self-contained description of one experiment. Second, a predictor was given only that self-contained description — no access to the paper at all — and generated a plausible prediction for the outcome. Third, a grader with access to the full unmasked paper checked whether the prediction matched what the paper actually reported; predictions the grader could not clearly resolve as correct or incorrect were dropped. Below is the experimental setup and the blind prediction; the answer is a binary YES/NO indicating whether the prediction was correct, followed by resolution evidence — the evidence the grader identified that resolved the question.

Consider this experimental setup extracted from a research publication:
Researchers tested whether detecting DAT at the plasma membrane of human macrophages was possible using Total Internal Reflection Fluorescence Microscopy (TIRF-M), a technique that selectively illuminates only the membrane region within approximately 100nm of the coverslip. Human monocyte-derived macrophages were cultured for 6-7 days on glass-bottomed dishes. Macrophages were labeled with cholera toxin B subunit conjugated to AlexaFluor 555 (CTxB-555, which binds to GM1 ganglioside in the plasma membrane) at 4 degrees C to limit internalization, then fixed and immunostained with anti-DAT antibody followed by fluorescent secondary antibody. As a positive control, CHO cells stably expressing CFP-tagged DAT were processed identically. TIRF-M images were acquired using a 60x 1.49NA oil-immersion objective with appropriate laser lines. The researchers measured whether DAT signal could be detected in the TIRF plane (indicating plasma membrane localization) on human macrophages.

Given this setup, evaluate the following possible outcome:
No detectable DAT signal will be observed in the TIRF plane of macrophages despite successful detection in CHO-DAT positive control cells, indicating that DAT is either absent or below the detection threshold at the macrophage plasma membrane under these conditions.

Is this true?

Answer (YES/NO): NO